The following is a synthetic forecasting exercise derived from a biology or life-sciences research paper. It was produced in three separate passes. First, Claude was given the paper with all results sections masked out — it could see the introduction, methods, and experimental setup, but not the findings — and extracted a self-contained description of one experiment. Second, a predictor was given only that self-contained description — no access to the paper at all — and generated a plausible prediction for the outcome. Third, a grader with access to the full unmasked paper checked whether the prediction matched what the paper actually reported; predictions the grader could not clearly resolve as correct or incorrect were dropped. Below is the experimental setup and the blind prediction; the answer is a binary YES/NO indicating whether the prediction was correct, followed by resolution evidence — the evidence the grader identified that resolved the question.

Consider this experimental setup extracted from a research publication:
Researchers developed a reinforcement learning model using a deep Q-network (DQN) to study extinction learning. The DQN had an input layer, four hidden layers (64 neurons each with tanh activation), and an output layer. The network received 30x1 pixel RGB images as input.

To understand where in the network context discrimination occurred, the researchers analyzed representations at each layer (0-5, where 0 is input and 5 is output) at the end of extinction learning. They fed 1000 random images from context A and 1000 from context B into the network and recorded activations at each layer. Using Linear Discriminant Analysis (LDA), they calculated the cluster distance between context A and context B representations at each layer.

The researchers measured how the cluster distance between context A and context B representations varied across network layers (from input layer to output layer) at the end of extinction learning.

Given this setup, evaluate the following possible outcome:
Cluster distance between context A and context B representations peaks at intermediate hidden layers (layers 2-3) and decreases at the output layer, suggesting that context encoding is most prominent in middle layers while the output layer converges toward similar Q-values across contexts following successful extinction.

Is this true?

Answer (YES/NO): NO